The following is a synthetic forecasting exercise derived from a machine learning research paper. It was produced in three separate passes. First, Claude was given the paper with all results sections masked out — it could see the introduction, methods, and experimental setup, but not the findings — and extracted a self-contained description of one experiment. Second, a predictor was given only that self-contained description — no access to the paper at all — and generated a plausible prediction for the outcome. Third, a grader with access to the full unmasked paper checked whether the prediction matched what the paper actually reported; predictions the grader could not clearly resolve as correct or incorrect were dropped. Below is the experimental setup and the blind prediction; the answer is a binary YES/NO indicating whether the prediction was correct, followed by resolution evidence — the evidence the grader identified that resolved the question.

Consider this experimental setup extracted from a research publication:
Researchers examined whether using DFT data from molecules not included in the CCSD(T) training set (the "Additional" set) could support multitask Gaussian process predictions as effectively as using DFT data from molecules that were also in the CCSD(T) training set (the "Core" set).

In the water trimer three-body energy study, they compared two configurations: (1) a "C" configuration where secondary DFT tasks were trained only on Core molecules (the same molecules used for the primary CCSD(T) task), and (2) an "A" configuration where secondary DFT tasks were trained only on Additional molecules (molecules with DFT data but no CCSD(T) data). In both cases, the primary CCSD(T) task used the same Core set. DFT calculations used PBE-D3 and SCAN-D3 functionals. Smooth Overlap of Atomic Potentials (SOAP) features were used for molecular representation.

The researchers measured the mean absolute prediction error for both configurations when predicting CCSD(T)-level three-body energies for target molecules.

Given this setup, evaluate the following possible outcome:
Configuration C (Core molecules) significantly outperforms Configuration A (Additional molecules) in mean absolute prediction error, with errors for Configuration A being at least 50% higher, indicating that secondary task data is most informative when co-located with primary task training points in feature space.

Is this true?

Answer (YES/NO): NO